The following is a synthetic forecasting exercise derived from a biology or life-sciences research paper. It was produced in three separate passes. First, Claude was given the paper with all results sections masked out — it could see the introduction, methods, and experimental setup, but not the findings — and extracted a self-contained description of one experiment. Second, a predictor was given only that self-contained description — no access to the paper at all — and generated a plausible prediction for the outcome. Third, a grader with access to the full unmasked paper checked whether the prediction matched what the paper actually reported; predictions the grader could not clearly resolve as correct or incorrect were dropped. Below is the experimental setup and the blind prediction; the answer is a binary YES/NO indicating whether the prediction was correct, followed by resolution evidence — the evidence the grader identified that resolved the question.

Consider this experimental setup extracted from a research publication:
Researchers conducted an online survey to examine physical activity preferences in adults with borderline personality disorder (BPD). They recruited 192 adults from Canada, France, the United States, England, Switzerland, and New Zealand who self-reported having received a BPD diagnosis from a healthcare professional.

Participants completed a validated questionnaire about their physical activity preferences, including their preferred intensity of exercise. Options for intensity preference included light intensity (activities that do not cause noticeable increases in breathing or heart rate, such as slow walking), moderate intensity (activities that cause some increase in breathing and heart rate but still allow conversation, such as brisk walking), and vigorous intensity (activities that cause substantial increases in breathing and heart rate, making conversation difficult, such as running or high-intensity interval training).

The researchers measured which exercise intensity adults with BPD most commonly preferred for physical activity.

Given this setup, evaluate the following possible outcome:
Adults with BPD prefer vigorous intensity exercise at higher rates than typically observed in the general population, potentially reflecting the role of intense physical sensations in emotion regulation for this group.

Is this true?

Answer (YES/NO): NO